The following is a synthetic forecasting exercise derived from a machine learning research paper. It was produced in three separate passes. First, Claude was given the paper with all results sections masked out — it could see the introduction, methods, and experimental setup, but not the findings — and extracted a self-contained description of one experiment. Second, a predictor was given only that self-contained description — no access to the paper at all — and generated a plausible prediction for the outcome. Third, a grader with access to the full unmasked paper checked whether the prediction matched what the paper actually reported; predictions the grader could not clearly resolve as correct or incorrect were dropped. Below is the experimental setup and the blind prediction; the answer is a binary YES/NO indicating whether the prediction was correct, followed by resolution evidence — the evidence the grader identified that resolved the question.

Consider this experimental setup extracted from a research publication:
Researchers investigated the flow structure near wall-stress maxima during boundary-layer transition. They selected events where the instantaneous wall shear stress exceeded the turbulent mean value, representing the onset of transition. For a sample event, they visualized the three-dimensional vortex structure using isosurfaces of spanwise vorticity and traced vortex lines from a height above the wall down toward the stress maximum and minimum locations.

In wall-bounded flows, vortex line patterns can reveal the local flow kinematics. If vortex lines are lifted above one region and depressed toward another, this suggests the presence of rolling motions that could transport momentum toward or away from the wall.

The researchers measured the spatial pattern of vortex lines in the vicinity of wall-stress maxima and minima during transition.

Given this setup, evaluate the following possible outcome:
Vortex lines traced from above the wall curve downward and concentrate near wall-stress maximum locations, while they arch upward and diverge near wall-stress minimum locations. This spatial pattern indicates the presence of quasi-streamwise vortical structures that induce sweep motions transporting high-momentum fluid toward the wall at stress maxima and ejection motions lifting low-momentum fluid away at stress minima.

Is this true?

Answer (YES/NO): YES